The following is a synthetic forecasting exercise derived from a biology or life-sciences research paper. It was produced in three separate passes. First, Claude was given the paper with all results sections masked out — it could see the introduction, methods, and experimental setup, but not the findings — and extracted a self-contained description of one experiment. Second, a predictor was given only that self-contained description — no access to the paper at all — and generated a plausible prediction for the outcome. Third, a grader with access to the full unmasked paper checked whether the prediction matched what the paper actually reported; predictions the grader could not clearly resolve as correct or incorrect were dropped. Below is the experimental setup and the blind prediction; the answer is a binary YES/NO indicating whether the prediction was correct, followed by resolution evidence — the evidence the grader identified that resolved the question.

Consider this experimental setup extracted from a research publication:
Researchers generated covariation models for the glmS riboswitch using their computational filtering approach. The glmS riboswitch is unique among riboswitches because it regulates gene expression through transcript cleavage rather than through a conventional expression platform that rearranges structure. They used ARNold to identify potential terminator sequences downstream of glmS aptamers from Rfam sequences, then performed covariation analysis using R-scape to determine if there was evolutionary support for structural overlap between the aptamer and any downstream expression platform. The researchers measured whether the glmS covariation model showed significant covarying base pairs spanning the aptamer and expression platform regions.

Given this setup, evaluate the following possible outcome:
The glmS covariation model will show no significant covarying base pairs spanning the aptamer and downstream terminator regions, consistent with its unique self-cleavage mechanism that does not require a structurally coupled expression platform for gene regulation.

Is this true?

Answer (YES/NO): YES